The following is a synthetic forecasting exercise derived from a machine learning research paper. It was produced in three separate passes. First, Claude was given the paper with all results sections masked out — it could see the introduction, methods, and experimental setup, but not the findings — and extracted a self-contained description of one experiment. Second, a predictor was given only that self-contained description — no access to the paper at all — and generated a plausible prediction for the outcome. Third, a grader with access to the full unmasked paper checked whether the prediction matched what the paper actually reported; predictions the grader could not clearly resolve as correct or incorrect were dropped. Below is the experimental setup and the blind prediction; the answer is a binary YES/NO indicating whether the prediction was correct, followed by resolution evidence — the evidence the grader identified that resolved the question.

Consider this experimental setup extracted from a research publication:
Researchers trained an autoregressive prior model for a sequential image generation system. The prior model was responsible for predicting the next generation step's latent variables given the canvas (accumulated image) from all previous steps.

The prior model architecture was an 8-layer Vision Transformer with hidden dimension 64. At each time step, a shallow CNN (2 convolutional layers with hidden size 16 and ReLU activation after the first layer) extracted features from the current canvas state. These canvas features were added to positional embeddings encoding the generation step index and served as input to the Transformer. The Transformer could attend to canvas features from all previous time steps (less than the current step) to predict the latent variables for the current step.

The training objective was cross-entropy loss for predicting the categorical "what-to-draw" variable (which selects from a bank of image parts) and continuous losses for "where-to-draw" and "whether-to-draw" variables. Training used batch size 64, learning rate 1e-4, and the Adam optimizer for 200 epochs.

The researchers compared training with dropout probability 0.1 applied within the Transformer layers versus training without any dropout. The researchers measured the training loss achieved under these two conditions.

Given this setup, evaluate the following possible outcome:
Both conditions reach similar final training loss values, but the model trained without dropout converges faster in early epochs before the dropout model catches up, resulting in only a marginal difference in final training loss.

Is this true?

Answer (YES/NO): NO